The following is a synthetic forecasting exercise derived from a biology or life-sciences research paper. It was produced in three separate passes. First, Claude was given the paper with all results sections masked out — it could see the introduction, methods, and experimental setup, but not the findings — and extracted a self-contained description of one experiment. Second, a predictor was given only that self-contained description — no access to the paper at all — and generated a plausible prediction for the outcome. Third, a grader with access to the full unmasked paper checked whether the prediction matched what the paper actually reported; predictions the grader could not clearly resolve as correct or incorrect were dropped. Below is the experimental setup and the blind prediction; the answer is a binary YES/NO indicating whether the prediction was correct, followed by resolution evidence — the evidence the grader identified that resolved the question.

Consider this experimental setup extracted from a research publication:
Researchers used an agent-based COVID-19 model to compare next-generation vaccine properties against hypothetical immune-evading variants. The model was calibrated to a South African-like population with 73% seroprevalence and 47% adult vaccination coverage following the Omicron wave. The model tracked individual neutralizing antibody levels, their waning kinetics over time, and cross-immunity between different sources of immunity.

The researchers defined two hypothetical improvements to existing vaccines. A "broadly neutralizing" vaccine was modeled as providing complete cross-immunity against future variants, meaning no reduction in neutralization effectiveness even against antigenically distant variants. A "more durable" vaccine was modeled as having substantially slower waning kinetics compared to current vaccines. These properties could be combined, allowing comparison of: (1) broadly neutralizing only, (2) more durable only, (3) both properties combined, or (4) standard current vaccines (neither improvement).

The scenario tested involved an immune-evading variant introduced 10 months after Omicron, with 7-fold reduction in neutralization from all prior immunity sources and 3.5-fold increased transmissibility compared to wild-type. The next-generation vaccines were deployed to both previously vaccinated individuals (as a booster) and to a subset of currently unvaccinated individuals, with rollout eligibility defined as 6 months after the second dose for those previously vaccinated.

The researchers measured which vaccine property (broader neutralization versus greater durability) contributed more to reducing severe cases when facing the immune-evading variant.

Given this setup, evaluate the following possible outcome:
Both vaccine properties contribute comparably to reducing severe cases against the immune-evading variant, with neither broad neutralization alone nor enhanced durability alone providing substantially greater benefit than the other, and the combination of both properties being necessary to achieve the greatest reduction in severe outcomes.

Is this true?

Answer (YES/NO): NO